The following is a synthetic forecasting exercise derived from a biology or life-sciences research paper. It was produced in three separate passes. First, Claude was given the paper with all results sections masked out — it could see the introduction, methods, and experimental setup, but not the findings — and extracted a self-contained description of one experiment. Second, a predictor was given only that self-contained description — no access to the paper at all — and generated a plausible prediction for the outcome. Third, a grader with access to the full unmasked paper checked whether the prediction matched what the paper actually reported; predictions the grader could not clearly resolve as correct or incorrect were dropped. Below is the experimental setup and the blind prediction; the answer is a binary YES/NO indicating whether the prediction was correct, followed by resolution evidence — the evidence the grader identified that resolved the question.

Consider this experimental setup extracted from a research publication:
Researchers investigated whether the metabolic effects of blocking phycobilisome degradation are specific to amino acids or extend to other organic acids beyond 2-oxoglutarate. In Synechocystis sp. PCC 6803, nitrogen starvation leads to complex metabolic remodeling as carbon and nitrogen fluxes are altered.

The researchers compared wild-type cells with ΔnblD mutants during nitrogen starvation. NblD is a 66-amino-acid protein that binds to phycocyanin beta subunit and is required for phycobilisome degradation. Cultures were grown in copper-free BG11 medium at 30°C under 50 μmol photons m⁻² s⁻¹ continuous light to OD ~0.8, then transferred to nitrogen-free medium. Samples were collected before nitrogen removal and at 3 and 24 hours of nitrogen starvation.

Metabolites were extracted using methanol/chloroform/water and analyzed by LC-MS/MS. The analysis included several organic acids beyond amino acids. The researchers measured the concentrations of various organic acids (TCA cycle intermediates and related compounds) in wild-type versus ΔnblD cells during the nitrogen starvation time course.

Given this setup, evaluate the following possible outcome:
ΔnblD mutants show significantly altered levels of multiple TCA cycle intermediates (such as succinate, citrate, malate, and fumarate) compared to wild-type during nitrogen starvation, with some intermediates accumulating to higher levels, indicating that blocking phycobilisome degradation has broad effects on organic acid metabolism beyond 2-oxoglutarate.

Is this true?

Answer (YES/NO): NO